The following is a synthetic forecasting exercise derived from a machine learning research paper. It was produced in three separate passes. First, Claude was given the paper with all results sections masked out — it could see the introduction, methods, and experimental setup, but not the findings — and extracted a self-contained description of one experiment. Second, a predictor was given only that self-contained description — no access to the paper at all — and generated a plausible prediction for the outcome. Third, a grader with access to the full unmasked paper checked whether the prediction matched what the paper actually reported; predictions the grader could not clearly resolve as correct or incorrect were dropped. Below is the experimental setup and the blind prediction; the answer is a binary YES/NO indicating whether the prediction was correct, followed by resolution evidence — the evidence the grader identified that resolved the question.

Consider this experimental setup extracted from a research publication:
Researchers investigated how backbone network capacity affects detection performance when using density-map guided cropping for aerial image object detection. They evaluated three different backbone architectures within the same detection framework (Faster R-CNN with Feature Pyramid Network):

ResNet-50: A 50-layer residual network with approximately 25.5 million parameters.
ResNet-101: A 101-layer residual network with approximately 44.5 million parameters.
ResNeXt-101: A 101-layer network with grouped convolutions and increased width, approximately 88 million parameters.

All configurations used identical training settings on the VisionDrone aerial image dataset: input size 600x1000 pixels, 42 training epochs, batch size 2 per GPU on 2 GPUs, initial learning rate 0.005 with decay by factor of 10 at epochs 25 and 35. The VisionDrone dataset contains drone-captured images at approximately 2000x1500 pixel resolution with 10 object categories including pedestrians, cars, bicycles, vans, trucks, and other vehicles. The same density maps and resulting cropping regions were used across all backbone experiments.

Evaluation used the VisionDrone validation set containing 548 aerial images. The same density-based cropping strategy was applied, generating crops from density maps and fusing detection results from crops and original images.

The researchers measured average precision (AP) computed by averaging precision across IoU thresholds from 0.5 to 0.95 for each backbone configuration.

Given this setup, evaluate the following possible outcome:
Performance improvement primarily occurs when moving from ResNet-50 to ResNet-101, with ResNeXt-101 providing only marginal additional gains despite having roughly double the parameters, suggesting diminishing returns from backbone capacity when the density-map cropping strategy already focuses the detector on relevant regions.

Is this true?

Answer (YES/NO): NO